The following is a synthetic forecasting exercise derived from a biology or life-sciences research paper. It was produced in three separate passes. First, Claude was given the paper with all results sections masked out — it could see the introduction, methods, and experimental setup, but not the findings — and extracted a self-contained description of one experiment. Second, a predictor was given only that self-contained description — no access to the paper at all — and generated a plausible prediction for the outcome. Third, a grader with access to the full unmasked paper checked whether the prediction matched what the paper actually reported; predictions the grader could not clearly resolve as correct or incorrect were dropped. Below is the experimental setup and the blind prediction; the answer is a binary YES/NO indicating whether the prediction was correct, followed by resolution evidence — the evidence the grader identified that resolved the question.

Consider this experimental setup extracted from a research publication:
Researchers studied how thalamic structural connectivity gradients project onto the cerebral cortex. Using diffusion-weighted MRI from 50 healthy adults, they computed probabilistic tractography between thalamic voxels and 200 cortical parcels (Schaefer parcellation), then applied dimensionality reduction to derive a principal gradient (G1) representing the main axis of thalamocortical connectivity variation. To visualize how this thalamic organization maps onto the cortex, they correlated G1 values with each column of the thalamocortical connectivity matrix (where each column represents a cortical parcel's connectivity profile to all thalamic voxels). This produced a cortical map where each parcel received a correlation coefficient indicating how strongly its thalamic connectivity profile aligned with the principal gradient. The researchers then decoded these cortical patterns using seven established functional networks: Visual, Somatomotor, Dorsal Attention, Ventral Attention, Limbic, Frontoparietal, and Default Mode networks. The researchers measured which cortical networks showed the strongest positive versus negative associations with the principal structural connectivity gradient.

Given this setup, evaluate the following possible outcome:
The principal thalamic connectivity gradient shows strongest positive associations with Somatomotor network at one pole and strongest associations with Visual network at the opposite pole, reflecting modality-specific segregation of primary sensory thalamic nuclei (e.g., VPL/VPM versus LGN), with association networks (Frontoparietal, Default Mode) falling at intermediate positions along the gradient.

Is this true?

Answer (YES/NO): NO